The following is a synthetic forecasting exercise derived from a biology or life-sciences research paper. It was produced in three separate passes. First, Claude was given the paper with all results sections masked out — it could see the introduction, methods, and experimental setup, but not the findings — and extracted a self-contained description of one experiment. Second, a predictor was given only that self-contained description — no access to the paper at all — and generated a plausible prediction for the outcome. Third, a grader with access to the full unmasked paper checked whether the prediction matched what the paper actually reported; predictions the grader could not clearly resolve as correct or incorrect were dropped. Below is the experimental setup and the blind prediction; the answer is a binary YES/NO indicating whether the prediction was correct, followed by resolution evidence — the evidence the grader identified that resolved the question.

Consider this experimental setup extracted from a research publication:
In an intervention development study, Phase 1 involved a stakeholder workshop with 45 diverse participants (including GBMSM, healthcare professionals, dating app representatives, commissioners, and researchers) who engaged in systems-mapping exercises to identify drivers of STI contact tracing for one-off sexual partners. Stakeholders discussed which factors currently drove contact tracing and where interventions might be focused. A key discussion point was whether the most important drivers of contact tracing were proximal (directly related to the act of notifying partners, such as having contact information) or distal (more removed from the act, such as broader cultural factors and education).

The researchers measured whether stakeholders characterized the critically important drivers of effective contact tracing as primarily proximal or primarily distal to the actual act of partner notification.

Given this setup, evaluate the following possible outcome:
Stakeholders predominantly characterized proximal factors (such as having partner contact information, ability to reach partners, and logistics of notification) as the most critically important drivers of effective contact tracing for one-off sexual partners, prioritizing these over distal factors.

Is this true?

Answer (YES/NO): NO